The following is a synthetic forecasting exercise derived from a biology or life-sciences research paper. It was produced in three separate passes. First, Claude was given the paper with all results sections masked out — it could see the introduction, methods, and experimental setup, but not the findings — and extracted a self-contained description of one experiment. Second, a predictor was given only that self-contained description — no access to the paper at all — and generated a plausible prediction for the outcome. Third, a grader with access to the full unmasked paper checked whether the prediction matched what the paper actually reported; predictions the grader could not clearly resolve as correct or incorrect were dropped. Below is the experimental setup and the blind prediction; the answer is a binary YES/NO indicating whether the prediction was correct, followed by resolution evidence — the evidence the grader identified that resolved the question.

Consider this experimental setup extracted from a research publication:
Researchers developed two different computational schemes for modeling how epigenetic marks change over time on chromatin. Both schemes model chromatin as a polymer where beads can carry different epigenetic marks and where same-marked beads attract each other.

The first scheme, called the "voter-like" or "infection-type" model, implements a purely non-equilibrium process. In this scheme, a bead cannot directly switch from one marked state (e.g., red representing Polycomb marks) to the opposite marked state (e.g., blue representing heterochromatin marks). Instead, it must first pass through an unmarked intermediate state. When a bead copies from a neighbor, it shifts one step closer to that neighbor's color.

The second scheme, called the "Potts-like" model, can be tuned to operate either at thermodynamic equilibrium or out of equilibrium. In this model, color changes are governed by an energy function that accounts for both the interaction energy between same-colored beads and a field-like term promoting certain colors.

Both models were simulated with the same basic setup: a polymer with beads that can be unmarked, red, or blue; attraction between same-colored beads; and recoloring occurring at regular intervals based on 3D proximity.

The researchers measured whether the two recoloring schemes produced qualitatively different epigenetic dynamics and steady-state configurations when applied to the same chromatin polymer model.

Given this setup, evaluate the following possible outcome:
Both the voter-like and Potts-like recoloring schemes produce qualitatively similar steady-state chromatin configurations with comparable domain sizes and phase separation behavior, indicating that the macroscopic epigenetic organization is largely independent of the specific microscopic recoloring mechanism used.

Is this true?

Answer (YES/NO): YES